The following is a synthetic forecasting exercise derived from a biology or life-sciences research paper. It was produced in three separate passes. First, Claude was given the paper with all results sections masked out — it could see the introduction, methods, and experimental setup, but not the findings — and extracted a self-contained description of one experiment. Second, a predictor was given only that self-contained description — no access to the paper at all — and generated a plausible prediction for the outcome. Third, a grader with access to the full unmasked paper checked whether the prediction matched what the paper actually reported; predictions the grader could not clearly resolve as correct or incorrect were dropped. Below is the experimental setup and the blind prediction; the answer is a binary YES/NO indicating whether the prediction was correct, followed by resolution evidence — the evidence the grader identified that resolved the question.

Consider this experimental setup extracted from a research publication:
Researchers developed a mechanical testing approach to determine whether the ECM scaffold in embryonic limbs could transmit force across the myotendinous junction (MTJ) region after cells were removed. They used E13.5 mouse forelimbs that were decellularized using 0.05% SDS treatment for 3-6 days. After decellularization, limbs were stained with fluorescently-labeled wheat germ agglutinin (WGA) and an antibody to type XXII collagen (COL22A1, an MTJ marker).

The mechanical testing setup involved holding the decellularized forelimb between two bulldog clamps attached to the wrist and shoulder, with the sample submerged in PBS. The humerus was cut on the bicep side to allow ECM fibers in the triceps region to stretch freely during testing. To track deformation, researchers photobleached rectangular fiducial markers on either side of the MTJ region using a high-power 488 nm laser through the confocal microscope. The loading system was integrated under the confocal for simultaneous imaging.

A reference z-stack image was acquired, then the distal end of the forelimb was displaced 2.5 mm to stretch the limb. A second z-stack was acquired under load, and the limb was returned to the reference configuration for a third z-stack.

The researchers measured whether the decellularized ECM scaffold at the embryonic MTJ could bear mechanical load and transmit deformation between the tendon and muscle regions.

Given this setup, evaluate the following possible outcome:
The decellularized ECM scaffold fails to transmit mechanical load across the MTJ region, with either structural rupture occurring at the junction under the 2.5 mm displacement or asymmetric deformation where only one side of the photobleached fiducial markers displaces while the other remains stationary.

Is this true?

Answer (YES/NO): NO